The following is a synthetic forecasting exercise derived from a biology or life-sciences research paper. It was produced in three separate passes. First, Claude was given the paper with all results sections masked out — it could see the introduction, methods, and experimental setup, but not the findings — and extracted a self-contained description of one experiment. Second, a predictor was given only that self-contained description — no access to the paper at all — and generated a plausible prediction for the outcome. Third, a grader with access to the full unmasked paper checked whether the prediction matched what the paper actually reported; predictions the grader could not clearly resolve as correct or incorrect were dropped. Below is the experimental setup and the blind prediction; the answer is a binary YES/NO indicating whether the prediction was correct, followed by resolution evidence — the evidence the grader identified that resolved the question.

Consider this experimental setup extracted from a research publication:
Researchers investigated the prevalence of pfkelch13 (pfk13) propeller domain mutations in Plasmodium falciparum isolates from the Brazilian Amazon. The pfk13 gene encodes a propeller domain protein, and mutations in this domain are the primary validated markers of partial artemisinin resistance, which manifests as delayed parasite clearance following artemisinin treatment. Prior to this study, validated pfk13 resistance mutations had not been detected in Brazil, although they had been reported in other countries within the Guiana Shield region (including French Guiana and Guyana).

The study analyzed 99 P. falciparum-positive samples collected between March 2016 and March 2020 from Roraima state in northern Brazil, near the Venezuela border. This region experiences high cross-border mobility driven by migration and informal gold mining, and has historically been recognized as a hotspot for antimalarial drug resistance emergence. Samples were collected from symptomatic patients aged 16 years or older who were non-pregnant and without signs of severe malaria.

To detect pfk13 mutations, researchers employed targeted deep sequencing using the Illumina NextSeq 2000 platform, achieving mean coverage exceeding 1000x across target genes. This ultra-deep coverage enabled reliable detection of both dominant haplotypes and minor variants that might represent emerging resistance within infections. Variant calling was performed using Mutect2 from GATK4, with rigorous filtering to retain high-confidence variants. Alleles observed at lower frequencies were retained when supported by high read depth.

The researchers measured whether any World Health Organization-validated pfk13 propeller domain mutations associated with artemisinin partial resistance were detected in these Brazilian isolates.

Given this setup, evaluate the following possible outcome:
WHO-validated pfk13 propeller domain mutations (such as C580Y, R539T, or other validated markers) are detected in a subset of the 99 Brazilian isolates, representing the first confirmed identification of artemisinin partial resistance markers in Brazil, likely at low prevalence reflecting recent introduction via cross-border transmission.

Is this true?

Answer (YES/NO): NO